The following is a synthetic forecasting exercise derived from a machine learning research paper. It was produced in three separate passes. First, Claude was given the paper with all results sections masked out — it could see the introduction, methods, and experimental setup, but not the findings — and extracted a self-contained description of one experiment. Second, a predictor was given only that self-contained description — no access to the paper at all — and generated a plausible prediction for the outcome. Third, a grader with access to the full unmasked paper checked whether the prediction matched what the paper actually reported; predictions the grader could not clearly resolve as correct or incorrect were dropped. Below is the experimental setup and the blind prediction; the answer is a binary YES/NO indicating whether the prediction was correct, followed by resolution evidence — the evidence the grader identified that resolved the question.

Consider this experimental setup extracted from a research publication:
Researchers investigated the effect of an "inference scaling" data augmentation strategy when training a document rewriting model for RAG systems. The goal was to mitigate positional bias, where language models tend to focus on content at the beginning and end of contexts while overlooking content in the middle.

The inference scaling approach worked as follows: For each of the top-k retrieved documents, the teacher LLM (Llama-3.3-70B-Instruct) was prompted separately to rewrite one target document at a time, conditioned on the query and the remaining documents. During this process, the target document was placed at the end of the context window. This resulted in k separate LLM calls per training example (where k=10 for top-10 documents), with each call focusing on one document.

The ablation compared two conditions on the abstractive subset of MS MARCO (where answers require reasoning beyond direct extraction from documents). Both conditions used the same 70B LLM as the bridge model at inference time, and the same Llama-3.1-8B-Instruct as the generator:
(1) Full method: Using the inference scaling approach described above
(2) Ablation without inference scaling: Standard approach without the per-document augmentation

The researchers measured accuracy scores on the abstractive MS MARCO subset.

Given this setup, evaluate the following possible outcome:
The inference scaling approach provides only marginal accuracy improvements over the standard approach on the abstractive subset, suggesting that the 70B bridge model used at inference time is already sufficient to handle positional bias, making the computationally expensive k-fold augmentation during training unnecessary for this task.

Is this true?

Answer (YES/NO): NO